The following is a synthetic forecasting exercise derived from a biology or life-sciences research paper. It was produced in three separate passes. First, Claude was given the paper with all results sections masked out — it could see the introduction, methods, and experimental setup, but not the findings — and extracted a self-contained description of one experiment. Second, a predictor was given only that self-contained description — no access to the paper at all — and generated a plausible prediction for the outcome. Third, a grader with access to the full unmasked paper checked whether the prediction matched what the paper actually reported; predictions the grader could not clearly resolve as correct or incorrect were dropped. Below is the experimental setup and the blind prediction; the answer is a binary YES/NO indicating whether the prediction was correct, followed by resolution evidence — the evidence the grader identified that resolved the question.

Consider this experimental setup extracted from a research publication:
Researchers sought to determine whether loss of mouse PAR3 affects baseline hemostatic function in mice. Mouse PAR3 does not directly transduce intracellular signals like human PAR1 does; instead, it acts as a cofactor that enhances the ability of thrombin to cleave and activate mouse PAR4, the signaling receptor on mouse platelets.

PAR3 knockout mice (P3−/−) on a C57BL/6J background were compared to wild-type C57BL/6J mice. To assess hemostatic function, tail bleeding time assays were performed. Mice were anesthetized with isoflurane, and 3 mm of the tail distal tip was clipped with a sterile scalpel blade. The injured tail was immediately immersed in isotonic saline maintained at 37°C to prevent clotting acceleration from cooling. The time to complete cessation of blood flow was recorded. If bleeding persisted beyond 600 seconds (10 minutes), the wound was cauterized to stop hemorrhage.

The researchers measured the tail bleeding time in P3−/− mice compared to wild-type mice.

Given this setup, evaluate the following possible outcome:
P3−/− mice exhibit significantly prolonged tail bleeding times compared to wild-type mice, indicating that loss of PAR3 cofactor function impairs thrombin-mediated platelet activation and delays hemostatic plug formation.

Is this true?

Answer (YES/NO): YES